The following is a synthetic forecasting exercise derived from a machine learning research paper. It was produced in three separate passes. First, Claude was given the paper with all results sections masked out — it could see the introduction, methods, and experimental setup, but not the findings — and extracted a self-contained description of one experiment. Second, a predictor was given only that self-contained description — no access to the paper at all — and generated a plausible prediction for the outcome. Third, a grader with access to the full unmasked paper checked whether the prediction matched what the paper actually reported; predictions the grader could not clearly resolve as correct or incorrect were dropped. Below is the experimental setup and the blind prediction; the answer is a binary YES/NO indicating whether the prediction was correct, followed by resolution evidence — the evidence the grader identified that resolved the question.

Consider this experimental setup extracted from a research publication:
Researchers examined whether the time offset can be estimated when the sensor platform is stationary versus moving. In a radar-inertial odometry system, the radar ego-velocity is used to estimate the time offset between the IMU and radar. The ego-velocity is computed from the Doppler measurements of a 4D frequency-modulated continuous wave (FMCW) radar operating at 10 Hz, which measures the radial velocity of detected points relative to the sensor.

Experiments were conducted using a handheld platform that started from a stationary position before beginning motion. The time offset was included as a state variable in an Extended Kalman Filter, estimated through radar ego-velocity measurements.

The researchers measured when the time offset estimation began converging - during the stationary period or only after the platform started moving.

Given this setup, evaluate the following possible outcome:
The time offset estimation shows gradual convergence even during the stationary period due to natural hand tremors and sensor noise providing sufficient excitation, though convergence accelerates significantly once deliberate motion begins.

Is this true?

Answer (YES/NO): NO